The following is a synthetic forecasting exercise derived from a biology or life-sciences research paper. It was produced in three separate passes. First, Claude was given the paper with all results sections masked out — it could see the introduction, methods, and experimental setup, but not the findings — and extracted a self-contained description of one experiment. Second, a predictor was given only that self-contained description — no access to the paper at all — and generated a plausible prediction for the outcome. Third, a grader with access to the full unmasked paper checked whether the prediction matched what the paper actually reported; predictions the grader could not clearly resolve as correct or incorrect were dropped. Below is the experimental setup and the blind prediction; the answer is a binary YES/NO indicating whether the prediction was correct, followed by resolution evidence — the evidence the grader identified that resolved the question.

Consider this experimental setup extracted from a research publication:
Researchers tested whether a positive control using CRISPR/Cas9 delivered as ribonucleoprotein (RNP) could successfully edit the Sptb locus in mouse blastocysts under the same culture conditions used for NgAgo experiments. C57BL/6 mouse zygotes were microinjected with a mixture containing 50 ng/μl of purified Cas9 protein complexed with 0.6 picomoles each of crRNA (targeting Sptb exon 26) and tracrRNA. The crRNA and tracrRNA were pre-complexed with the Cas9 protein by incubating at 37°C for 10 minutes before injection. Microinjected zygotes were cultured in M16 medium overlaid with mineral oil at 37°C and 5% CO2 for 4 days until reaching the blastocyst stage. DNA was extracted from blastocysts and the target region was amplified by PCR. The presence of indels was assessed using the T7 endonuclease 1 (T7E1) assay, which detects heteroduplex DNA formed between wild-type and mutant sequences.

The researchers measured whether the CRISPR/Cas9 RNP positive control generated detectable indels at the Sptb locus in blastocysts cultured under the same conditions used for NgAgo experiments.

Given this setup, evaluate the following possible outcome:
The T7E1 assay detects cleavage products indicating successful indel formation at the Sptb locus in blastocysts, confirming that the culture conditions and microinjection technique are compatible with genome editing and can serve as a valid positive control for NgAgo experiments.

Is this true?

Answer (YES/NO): YES